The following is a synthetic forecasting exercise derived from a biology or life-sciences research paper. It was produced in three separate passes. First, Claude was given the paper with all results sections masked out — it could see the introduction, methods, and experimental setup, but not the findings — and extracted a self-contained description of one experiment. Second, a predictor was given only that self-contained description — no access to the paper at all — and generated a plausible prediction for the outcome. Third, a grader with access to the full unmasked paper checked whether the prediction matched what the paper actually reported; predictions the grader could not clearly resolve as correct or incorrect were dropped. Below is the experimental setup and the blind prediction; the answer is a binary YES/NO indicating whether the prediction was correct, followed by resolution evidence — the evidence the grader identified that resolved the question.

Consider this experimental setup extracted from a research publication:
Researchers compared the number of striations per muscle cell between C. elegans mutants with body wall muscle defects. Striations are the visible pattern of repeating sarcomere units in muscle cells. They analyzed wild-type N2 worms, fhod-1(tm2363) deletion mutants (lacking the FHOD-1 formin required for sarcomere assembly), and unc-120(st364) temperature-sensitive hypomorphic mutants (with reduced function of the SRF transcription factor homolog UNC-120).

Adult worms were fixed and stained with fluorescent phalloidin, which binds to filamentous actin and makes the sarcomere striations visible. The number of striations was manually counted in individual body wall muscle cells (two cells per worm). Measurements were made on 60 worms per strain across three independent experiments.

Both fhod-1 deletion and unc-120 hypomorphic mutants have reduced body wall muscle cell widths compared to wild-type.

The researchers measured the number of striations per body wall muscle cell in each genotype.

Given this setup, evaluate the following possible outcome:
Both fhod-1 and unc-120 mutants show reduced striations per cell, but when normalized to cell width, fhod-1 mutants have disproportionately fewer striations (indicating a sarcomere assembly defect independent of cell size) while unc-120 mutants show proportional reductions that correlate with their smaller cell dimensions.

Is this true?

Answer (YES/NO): NO